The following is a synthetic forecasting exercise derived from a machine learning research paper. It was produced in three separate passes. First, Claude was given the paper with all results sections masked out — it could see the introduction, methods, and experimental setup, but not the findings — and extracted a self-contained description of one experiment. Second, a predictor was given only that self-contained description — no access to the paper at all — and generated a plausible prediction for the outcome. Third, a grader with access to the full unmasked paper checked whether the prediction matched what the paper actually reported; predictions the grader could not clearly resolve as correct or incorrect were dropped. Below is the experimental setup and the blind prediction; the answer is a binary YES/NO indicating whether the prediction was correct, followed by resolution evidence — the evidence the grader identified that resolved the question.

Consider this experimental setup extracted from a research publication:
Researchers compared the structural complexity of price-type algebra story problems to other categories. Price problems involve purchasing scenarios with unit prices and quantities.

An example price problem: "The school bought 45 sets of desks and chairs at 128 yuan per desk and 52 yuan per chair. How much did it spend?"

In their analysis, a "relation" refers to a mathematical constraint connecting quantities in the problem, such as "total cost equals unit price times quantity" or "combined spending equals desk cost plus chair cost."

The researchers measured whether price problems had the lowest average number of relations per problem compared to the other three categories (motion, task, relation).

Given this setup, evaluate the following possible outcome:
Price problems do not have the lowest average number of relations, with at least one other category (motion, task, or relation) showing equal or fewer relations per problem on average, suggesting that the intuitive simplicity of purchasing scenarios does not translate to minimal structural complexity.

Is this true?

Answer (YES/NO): NO